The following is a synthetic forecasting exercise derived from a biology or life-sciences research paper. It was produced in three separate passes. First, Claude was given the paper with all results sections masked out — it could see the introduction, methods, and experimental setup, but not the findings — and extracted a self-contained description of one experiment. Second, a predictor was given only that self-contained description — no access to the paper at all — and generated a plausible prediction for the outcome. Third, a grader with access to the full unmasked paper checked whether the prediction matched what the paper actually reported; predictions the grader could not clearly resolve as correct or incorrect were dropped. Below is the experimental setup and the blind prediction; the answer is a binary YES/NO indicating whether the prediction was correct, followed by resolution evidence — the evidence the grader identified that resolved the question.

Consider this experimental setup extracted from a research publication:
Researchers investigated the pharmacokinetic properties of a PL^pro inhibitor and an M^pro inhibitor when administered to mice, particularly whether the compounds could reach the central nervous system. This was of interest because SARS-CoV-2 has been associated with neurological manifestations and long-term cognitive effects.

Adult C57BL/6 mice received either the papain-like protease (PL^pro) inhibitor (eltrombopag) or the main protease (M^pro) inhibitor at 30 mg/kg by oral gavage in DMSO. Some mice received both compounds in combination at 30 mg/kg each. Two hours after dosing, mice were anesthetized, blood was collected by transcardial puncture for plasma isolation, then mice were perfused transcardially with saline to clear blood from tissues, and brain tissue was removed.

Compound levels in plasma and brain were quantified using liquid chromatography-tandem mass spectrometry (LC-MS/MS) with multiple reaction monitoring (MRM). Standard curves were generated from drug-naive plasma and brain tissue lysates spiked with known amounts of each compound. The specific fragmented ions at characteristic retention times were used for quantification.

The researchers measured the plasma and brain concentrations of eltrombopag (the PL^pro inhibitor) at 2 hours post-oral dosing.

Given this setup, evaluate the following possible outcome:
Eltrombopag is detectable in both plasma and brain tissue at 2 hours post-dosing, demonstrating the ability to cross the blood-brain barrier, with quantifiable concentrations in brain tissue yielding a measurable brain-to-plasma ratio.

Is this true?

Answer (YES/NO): YES